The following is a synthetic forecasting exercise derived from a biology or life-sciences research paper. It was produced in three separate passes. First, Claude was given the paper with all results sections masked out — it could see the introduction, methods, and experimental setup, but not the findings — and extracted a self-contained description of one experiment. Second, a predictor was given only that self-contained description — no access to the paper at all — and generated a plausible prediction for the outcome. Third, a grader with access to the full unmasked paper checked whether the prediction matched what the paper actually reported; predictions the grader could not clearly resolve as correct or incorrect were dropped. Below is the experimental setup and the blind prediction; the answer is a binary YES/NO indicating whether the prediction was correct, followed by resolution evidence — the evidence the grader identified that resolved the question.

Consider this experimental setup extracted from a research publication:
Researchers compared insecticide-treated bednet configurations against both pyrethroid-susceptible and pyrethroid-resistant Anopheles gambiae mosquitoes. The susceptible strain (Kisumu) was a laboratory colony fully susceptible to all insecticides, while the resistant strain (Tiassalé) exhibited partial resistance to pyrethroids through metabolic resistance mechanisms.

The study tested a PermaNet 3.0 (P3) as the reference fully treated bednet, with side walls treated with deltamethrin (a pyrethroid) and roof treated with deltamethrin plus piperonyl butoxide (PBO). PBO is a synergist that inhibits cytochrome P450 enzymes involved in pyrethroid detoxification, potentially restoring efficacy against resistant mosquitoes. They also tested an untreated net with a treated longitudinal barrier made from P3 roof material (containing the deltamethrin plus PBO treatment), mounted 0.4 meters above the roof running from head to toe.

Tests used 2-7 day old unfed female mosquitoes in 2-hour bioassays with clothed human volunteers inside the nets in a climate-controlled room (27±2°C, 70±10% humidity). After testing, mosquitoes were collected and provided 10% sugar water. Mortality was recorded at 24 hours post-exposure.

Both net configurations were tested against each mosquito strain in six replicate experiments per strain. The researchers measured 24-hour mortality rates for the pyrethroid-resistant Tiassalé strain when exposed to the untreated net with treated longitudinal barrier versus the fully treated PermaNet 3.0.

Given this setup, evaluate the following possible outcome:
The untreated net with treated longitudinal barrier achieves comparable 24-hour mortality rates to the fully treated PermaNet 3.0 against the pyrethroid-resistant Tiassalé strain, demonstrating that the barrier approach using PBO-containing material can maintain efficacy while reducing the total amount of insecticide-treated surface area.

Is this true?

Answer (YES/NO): YES